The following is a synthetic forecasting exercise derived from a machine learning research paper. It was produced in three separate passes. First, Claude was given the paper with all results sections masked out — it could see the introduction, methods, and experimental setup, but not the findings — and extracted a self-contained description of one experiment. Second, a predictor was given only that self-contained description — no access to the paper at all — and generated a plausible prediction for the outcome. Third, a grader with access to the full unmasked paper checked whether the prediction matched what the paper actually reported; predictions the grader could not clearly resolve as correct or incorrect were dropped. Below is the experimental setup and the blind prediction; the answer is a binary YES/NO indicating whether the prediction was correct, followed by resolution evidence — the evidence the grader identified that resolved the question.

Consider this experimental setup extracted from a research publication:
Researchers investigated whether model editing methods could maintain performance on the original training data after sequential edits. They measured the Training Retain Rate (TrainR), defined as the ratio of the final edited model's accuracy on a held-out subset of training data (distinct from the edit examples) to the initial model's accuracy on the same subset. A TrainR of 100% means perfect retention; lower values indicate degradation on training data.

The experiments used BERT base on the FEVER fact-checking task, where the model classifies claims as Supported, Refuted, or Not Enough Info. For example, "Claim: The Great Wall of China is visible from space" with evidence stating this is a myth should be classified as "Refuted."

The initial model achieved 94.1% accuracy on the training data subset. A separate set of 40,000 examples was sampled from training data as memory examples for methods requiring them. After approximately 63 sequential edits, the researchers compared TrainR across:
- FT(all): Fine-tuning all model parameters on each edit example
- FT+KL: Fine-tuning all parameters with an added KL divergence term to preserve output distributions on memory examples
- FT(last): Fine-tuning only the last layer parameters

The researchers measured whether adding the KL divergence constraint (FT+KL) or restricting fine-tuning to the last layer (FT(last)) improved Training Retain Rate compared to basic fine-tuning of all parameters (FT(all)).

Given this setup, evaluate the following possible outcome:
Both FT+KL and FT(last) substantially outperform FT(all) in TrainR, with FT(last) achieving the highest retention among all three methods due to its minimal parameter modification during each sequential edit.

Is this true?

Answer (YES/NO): NO